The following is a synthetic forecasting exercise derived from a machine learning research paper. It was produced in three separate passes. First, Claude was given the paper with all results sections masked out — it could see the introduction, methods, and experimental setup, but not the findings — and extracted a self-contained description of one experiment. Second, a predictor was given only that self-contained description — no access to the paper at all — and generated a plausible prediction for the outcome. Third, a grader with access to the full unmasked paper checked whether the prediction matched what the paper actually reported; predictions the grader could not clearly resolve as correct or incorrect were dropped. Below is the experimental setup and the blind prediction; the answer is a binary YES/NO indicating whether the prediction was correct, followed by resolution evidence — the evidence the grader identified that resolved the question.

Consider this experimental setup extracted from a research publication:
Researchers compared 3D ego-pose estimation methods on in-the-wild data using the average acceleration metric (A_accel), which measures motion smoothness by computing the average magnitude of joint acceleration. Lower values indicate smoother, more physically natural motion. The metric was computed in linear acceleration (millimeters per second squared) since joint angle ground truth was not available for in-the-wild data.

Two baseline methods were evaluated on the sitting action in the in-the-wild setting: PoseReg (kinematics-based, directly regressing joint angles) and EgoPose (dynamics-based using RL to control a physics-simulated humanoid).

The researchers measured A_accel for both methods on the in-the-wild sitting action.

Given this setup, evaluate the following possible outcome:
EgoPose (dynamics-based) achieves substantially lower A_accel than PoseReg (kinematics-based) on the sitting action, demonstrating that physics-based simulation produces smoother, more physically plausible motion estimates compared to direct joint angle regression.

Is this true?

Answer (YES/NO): YES